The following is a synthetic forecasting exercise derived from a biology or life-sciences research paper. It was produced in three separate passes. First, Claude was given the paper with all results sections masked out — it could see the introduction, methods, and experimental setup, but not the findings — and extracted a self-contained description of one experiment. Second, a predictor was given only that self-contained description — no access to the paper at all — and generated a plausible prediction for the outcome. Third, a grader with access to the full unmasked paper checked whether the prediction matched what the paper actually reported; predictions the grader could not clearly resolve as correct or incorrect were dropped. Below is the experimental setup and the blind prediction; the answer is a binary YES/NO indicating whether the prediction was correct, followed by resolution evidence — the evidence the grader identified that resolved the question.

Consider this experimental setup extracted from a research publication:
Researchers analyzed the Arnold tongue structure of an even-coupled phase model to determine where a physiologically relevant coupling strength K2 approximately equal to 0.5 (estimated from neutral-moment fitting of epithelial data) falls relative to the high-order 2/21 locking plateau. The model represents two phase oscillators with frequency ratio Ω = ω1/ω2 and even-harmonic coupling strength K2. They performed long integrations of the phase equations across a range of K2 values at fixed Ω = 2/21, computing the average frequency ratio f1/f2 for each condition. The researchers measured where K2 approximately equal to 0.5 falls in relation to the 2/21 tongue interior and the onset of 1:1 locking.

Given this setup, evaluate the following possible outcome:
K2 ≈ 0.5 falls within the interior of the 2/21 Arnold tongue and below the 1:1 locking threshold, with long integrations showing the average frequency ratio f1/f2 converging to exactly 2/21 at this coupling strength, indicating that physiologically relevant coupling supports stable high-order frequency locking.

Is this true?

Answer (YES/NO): NO